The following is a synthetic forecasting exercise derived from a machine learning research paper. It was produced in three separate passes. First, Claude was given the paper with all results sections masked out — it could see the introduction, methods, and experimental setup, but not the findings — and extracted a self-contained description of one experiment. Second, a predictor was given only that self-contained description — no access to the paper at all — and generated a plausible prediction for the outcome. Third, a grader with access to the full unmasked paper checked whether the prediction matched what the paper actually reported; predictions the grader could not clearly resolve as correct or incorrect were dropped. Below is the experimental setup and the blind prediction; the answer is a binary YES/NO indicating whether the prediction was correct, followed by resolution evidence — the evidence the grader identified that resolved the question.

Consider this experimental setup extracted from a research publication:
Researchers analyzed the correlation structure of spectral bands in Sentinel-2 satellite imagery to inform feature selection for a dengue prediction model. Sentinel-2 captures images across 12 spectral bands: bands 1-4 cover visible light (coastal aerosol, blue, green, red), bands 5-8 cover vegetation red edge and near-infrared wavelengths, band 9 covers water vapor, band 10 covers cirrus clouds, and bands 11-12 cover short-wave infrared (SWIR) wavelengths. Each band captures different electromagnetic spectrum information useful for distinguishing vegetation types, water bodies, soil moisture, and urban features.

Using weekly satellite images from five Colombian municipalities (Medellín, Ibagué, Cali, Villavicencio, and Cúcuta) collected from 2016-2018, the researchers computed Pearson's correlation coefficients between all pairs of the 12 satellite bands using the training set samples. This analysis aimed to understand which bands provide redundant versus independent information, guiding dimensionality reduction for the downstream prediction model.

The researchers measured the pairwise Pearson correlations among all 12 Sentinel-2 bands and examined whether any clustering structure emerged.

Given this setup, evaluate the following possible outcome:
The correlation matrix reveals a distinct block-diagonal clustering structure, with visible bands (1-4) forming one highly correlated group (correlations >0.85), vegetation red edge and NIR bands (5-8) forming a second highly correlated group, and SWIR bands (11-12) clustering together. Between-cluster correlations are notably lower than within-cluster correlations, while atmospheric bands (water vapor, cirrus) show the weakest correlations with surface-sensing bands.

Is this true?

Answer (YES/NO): NO